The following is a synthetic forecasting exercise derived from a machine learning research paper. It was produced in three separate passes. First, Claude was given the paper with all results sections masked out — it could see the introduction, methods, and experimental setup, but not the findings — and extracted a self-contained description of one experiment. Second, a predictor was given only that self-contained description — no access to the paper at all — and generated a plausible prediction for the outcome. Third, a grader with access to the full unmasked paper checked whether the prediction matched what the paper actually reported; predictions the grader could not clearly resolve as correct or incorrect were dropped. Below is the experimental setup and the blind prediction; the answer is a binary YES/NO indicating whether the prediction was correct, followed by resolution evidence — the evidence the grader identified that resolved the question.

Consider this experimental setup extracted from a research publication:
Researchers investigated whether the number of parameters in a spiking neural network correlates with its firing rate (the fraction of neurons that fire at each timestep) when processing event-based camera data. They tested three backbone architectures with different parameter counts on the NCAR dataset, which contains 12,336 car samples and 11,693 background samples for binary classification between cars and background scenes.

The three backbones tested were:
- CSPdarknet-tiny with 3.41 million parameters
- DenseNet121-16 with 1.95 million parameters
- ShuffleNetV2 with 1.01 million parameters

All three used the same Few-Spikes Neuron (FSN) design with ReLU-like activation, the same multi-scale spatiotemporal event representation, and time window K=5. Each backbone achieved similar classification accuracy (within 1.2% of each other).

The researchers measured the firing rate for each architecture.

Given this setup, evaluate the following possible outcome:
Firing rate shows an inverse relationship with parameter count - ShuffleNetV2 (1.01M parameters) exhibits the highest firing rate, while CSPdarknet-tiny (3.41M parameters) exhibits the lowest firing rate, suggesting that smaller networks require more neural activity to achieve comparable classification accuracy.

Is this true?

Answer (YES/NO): NO